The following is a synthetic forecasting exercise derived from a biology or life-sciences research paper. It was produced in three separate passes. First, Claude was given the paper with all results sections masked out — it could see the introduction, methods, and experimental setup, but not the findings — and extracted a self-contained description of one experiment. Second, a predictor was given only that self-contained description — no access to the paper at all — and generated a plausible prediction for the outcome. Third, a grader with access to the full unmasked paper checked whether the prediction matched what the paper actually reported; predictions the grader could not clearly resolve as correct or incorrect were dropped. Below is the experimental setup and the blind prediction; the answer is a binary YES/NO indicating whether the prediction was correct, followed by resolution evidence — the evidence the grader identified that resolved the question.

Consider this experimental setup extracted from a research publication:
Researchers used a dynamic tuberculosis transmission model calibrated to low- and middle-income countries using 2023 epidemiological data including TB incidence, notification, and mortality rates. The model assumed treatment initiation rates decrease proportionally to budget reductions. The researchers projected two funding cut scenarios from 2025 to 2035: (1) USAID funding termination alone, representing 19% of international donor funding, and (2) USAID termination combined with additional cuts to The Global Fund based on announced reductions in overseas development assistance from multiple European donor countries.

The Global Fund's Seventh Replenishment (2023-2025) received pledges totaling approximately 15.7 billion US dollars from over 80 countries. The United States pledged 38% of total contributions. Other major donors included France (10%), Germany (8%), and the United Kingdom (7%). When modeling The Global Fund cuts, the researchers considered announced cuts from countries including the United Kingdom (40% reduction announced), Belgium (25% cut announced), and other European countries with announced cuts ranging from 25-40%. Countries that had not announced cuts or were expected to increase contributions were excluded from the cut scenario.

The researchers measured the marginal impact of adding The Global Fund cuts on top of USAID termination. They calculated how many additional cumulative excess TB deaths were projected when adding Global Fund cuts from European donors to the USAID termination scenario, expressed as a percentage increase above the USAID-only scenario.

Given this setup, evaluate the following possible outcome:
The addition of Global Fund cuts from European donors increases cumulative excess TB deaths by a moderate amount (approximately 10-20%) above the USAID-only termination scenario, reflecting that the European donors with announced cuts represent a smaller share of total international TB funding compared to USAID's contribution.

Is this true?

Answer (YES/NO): NO